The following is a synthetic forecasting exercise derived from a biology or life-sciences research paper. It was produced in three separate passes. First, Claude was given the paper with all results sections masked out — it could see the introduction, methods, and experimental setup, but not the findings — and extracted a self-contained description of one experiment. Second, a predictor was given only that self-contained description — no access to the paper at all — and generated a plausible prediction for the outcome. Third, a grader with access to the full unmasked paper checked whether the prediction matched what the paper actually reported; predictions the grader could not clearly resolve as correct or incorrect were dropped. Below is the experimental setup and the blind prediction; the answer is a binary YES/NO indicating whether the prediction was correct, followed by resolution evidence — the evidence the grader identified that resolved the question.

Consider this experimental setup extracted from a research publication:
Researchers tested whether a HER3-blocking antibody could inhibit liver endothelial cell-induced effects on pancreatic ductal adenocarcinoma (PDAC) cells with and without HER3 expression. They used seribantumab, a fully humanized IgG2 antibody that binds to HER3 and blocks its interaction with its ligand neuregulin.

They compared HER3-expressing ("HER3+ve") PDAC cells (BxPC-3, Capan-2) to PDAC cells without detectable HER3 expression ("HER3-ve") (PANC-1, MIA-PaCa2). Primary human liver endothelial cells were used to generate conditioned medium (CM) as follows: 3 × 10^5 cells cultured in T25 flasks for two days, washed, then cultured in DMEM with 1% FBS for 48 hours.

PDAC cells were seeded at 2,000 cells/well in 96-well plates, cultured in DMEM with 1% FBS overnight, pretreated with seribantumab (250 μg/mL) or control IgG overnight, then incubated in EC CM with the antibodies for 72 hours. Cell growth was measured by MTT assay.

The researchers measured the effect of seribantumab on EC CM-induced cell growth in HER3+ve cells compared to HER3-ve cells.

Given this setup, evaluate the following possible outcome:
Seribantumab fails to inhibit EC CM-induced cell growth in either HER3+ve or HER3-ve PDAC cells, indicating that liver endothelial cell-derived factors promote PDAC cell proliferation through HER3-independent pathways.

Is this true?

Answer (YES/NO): NO